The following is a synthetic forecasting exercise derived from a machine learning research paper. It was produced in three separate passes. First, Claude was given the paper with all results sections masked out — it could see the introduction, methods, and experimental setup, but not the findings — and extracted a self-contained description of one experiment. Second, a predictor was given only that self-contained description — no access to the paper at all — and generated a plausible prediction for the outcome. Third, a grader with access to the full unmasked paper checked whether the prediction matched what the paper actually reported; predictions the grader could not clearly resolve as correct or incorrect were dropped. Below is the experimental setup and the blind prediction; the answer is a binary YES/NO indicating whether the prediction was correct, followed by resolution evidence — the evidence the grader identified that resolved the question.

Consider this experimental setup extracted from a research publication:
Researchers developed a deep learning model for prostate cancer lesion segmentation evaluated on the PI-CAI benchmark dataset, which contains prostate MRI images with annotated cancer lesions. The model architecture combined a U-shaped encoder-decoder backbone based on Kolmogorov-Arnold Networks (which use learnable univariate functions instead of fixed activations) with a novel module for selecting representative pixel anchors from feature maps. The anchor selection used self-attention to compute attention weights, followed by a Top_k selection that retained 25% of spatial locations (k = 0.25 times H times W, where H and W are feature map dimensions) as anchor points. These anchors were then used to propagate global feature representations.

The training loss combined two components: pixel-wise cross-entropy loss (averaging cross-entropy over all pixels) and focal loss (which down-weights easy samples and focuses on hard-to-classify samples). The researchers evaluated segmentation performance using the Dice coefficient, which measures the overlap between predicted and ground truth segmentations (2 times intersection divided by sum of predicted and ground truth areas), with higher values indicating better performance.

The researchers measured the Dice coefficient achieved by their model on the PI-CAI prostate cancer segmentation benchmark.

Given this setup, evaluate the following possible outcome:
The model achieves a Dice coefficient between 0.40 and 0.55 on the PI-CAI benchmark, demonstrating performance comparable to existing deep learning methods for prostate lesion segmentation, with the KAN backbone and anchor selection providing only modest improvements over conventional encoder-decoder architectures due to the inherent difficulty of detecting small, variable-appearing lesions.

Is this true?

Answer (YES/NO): NO